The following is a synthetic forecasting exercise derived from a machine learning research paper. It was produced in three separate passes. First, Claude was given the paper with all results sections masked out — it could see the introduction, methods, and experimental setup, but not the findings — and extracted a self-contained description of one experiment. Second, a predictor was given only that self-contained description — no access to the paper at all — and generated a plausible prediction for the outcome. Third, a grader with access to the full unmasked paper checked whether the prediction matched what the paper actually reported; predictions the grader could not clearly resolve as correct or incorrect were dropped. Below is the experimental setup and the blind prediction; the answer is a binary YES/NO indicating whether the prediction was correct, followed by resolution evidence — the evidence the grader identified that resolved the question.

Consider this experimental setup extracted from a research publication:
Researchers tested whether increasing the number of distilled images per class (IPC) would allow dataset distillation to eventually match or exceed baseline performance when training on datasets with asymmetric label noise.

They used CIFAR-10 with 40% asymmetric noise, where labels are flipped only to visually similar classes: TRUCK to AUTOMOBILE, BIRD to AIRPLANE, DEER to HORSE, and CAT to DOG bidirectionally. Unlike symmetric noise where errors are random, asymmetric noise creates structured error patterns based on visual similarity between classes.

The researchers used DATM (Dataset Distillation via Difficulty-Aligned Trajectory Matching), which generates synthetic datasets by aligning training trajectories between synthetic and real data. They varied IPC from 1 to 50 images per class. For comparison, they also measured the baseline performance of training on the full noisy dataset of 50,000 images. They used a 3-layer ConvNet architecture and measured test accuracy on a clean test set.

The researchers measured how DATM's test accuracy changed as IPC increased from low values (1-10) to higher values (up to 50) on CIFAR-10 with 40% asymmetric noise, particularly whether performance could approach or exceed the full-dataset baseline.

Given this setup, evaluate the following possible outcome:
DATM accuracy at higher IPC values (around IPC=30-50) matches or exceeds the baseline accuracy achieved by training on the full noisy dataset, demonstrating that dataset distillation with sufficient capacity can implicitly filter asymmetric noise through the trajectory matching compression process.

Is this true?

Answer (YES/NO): NO